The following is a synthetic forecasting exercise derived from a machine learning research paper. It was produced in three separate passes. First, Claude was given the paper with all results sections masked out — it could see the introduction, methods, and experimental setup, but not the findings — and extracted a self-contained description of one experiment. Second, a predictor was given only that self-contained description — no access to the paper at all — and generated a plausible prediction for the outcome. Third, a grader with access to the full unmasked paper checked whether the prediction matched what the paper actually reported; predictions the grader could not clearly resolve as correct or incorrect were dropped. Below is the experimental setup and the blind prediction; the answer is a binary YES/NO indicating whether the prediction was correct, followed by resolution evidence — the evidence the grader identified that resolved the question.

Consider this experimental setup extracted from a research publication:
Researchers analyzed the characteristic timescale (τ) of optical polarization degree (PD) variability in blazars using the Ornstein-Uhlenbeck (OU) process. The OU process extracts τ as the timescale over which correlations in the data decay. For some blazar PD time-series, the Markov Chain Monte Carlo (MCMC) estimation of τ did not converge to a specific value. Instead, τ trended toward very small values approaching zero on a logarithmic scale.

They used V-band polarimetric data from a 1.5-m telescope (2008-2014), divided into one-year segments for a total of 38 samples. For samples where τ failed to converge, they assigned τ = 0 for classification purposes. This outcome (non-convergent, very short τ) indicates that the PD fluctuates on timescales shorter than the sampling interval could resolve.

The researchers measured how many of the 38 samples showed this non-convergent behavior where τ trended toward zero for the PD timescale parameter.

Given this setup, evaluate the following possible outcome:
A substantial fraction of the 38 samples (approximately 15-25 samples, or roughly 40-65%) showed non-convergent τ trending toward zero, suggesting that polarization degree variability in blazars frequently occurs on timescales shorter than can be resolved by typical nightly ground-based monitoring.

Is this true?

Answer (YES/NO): NO